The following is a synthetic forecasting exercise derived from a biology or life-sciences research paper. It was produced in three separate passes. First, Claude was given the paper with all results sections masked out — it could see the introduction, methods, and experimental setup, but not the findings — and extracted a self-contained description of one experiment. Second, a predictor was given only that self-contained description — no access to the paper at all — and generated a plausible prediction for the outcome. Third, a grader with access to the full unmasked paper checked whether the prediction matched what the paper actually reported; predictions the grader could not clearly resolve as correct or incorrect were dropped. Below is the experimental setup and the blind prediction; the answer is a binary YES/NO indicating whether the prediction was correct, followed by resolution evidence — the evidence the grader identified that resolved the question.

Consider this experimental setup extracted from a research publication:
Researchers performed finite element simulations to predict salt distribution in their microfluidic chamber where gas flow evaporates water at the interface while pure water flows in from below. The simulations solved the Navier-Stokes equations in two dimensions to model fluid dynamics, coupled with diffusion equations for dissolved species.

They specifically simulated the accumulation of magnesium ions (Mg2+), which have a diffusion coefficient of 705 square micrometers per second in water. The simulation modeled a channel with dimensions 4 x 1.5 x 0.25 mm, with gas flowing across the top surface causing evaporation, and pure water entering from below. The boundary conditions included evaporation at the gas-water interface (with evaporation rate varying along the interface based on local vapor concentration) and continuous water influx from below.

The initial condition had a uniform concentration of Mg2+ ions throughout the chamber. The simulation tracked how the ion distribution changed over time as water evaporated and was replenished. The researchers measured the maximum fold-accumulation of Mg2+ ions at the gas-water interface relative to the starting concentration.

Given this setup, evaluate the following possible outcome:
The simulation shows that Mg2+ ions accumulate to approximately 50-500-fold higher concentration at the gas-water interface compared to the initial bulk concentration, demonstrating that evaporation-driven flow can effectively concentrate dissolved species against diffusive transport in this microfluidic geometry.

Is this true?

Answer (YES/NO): NO